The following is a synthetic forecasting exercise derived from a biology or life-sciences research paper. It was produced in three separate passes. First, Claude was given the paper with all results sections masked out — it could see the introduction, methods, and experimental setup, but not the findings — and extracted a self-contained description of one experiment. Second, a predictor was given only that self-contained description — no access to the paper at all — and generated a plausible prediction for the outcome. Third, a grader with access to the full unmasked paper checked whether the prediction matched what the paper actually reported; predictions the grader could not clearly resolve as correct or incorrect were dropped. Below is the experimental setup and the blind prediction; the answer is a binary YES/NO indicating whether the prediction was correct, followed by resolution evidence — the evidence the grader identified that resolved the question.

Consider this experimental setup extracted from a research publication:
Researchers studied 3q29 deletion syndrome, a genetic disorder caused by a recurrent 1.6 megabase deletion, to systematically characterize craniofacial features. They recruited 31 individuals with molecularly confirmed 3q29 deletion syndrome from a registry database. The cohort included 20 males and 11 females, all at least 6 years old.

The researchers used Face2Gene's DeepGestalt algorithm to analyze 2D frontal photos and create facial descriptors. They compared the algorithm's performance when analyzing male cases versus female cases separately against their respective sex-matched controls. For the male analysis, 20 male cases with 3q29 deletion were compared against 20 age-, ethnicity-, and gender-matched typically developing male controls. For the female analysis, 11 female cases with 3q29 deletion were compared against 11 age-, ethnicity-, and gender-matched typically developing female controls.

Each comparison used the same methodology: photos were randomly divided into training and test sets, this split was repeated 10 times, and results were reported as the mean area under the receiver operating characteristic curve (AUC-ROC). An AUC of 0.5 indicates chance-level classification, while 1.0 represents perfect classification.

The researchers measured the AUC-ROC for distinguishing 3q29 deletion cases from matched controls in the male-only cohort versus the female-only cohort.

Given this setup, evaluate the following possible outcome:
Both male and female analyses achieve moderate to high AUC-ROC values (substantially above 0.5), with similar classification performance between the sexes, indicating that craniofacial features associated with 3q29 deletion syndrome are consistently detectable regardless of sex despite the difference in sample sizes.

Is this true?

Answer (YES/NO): NO